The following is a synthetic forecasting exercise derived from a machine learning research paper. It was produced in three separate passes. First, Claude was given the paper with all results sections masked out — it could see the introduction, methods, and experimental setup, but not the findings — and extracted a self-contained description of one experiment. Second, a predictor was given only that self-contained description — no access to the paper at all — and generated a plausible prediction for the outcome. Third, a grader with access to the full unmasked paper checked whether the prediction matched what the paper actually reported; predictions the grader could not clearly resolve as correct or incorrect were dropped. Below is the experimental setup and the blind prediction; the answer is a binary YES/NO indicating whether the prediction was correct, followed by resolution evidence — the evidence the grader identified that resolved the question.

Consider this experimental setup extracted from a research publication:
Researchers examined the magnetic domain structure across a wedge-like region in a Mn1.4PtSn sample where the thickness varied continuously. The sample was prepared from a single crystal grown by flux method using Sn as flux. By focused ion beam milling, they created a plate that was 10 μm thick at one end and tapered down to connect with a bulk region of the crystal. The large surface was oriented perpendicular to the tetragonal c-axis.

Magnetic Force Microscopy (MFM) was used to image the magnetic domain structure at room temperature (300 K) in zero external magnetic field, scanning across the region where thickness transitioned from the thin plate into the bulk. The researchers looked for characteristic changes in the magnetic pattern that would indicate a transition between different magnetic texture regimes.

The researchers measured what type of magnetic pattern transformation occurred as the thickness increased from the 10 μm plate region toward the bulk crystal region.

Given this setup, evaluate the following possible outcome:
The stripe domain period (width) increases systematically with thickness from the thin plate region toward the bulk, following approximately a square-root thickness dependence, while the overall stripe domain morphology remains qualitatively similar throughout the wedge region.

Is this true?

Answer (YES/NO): NO